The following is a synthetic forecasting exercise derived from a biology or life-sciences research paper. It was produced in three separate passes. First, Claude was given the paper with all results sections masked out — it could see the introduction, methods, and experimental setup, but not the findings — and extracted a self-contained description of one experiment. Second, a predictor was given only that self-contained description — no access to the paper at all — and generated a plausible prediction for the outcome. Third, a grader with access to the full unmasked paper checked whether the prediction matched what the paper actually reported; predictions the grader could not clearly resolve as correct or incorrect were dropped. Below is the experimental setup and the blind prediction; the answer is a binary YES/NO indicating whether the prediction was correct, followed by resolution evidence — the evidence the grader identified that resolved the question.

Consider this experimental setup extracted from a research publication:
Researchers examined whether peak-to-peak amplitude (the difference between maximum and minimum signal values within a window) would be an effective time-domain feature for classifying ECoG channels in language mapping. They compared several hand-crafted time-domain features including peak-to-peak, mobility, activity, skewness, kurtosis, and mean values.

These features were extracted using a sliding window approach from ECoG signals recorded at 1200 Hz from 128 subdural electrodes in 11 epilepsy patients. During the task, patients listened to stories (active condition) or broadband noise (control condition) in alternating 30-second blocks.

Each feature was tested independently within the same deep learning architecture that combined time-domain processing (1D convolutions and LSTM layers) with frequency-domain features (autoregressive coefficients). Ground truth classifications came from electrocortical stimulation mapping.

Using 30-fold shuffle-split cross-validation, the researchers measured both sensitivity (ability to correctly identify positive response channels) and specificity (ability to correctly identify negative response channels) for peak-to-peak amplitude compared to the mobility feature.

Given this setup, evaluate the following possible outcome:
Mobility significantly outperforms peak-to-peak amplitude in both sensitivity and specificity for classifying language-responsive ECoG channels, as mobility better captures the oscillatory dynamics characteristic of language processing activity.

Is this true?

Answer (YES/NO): NO